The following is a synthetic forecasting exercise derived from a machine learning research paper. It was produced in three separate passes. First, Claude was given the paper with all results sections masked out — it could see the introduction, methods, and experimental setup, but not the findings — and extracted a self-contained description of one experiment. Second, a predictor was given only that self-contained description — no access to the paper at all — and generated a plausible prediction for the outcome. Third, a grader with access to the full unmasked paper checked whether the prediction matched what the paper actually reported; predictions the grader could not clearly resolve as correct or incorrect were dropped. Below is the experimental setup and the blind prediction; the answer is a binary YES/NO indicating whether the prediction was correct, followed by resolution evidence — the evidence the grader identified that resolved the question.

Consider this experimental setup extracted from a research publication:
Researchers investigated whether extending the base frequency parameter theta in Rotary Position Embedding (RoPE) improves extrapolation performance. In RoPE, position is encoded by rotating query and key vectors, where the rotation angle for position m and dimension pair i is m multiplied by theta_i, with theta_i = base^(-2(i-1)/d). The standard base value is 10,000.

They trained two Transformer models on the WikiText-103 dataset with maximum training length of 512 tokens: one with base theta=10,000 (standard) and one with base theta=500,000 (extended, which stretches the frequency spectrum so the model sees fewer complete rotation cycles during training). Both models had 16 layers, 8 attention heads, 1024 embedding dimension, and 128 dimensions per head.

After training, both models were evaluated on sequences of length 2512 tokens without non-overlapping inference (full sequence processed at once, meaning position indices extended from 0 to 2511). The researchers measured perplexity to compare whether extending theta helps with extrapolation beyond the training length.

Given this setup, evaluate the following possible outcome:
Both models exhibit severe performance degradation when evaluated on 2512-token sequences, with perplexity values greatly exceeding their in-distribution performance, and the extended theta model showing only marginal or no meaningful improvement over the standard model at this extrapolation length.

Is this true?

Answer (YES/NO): YES